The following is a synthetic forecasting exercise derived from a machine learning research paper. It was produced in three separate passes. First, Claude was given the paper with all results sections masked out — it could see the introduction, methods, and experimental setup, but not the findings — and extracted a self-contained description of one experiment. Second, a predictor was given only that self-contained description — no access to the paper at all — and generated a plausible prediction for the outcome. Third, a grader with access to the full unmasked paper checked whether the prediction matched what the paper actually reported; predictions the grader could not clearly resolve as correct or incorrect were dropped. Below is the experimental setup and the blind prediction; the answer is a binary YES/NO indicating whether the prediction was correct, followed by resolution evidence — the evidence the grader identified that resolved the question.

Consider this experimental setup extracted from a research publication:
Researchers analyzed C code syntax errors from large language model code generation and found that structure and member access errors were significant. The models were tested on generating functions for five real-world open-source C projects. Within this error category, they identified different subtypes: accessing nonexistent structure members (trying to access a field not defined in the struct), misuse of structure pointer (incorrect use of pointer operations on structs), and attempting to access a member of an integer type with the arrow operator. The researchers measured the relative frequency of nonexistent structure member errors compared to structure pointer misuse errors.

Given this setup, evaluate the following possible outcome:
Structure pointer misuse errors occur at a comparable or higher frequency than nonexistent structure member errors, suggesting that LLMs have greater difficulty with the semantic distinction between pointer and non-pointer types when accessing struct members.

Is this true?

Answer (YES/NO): NO